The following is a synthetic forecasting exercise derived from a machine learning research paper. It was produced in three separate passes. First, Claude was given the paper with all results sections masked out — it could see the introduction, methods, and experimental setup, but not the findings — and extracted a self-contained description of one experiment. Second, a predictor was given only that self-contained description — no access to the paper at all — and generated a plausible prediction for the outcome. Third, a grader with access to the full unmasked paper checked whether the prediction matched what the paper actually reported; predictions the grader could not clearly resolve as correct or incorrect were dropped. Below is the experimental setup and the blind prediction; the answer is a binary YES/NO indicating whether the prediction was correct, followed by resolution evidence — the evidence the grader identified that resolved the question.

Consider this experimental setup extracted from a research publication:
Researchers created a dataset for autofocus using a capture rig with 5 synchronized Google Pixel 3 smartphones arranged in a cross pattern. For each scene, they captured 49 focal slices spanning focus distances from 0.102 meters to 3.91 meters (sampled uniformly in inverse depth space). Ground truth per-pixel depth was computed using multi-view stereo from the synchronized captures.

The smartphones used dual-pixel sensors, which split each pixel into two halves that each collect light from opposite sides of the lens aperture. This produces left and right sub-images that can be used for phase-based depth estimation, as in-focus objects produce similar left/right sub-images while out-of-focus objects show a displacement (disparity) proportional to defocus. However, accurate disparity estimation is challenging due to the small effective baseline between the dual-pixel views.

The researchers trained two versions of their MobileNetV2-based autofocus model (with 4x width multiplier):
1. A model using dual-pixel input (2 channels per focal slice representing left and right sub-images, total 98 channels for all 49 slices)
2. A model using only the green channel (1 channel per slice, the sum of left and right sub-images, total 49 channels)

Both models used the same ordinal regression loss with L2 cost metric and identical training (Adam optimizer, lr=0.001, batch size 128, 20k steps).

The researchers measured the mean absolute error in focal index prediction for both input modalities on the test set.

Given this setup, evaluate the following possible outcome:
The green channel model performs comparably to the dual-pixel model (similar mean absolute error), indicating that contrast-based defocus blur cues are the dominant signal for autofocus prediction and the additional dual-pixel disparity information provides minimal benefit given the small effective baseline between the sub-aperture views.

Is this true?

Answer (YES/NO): YES